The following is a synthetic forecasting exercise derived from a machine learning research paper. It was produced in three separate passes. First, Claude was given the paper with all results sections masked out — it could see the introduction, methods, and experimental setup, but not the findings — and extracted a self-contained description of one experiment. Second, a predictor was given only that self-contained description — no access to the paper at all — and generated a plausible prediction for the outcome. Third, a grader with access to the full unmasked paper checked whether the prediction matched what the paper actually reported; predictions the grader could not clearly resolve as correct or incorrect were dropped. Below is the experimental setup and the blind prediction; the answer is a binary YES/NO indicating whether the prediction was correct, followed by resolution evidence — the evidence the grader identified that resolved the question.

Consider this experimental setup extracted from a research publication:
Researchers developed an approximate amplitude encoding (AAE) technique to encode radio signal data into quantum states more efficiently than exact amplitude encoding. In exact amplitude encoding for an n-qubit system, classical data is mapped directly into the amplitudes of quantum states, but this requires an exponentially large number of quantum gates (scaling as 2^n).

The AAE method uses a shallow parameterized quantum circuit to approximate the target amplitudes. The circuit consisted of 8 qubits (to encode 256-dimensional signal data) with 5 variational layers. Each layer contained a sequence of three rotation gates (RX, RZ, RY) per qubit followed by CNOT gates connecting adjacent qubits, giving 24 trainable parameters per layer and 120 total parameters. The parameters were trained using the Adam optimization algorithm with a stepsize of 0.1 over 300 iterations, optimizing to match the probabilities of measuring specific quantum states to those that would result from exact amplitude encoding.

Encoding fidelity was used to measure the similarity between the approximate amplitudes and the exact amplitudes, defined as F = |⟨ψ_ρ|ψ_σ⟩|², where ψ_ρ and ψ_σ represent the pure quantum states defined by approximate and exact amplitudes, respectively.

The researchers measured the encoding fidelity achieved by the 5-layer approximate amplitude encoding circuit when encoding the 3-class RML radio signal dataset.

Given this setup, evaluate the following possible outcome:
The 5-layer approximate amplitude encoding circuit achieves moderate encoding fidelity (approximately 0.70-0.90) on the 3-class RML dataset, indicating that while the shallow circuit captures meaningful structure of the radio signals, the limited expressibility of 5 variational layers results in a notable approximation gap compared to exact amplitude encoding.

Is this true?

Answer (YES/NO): YES